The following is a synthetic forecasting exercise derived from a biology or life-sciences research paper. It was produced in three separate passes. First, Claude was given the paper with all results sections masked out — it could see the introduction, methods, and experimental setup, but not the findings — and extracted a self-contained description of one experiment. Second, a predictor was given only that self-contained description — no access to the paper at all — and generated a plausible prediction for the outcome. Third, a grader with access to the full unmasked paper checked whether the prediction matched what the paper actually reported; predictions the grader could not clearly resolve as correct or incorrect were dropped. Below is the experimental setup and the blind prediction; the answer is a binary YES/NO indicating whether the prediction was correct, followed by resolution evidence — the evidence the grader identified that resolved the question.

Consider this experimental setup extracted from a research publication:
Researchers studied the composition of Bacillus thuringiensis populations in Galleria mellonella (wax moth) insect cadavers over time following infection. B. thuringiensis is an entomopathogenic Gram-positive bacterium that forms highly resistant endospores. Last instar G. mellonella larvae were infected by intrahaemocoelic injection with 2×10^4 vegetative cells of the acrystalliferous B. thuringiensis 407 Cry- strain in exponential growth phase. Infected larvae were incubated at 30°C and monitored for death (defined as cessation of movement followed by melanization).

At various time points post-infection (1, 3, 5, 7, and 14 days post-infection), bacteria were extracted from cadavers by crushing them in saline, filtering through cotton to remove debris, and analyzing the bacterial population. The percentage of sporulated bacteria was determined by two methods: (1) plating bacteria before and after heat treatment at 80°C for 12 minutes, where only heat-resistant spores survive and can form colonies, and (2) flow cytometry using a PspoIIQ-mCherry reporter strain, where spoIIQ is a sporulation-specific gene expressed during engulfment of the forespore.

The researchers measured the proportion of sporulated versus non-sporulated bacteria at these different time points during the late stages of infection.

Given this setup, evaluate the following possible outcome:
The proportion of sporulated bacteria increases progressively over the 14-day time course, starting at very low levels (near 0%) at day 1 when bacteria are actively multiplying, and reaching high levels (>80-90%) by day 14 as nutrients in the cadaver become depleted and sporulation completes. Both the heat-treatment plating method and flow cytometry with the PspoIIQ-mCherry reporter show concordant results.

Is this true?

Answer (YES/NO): NO